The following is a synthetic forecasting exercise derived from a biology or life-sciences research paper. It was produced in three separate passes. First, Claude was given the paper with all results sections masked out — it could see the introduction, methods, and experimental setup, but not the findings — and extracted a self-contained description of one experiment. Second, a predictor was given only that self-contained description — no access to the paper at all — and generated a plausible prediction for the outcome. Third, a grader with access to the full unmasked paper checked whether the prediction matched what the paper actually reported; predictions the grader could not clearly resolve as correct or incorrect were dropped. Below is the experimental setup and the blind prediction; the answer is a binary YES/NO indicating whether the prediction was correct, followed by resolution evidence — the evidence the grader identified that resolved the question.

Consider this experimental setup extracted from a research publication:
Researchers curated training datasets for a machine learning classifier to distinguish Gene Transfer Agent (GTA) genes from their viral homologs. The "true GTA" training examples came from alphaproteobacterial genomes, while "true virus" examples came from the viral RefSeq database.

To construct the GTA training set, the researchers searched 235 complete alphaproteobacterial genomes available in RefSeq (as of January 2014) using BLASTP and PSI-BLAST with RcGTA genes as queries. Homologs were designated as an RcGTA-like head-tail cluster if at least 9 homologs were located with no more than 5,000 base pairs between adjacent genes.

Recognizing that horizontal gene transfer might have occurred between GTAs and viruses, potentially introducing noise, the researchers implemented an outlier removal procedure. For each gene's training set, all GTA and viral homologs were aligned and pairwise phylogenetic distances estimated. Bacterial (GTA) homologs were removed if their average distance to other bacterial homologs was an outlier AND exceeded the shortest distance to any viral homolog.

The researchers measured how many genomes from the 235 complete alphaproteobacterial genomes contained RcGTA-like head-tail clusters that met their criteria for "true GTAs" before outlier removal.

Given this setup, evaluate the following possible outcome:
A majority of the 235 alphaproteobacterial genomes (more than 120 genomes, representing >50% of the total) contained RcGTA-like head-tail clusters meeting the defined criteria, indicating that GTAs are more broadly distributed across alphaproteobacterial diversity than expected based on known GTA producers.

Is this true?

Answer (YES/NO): NO